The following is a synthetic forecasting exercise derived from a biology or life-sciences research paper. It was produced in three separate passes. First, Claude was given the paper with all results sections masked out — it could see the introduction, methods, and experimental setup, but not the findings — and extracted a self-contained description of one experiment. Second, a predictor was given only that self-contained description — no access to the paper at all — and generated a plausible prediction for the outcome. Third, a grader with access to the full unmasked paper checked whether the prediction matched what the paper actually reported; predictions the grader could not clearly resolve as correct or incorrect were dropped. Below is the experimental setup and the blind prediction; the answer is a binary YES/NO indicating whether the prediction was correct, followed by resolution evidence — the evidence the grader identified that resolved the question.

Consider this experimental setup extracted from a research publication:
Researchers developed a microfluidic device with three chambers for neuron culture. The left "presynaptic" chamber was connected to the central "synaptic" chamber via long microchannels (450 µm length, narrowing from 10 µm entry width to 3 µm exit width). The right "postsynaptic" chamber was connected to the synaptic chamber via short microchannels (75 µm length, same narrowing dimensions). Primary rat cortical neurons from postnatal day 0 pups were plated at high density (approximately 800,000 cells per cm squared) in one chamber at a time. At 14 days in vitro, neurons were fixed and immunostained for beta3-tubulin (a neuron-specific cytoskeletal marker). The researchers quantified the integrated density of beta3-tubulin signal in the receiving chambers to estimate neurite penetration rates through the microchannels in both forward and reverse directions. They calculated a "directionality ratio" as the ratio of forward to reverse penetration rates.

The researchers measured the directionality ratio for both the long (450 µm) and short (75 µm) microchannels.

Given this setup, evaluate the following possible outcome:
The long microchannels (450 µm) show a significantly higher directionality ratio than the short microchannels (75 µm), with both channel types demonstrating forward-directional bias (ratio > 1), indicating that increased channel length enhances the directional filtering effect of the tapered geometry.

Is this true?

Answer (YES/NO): YES